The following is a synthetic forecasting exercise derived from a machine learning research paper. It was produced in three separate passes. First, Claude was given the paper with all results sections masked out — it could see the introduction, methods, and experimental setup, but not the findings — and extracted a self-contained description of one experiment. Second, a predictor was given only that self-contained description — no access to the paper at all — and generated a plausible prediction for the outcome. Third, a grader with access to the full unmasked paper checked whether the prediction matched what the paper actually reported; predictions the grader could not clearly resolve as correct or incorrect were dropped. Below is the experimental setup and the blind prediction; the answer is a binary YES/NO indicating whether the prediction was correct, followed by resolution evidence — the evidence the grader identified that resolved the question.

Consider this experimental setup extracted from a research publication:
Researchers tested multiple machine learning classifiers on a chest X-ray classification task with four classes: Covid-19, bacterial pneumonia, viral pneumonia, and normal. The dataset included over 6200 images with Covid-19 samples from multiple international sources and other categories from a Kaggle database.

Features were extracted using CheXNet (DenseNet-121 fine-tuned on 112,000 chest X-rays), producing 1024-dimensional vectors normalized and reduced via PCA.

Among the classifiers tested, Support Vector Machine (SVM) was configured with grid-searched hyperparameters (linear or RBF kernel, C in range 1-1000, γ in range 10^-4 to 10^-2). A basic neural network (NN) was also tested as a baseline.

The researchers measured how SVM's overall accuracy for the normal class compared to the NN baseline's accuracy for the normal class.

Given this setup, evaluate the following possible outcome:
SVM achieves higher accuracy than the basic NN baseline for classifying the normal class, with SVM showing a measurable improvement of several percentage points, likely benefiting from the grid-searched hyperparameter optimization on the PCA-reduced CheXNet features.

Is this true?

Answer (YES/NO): NO